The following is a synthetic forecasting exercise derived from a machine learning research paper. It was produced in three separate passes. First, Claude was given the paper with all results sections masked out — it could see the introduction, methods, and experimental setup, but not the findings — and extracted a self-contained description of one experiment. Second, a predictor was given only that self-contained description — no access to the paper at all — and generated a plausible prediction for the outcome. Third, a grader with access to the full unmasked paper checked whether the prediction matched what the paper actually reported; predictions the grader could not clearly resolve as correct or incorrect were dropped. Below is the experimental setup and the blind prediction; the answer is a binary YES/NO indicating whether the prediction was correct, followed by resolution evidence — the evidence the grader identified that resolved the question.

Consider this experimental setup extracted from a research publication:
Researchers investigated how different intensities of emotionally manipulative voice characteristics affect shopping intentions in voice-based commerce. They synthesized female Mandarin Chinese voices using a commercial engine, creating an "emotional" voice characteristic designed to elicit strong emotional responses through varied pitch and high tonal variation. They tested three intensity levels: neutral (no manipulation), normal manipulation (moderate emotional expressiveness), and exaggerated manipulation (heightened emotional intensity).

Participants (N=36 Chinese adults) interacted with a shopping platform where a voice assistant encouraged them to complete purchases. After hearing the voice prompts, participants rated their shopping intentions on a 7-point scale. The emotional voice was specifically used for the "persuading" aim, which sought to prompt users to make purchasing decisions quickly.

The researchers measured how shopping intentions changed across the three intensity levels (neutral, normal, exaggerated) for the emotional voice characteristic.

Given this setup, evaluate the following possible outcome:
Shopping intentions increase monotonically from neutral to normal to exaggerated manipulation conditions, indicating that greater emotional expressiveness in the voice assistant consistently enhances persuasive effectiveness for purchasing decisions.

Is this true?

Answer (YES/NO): NO